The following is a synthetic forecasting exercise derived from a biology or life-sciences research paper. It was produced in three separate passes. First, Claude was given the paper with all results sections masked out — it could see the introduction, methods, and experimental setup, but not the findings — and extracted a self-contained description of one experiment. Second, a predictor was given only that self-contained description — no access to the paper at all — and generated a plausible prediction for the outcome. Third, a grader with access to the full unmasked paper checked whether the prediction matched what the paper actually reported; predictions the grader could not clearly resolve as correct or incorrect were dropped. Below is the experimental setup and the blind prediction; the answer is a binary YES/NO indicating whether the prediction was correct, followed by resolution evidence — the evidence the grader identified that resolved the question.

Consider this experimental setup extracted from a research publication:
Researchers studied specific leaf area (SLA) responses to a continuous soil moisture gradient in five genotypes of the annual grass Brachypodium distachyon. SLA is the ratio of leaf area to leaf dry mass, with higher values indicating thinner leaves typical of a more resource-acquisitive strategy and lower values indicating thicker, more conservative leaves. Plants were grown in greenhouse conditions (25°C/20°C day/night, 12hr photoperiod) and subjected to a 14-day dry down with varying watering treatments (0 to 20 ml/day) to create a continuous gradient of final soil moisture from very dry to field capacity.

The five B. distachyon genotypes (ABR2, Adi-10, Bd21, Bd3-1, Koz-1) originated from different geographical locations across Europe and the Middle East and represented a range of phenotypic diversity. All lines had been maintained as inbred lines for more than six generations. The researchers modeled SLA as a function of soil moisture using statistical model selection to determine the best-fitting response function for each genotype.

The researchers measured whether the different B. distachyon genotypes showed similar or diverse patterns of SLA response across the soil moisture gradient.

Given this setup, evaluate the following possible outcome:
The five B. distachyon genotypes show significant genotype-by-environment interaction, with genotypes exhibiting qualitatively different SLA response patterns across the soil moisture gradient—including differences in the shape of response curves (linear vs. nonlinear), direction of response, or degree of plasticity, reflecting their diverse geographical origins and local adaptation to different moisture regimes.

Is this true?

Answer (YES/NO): YES